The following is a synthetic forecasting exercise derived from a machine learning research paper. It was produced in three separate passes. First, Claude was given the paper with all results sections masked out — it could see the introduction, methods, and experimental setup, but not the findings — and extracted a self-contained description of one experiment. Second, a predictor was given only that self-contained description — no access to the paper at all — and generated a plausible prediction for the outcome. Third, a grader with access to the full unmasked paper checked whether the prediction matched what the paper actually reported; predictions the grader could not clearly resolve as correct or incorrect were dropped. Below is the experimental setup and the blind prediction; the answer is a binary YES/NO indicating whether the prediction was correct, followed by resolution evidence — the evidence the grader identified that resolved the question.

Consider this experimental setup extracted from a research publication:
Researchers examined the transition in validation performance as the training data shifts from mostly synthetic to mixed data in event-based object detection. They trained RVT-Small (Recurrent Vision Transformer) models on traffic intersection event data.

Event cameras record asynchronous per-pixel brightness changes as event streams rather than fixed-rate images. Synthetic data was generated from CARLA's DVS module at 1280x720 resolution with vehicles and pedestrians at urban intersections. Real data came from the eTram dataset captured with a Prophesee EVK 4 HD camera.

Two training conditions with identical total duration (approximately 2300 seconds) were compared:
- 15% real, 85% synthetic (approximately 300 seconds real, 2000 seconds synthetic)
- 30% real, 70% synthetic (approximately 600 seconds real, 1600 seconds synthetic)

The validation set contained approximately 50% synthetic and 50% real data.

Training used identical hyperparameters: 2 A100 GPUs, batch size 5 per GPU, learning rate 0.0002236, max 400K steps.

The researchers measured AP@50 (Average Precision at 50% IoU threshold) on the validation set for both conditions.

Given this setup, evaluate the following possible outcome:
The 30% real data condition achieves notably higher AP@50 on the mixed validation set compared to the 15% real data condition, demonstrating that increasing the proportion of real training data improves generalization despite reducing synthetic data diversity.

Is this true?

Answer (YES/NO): YES